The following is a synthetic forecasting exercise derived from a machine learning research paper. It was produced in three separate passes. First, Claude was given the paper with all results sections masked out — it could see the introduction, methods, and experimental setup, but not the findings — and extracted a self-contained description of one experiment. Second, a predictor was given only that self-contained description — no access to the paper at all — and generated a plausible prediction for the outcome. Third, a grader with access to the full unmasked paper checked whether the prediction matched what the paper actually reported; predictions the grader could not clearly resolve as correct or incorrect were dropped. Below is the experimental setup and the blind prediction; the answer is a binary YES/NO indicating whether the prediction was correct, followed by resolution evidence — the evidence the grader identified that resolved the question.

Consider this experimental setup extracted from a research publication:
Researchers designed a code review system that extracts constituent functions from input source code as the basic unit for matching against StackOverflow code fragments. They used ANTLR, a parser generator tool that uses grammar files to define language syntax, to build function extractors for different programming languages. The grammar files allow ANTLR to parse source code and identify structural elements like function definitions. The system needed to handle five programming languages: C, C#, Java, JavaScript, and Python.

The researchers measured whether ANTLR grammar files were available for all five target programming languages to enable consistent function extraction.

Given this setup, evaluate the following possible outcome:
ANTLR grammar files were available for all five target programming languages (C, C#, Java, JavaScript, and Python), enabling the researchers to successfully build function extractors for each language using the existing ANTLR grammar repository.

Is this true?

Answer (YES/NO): NO